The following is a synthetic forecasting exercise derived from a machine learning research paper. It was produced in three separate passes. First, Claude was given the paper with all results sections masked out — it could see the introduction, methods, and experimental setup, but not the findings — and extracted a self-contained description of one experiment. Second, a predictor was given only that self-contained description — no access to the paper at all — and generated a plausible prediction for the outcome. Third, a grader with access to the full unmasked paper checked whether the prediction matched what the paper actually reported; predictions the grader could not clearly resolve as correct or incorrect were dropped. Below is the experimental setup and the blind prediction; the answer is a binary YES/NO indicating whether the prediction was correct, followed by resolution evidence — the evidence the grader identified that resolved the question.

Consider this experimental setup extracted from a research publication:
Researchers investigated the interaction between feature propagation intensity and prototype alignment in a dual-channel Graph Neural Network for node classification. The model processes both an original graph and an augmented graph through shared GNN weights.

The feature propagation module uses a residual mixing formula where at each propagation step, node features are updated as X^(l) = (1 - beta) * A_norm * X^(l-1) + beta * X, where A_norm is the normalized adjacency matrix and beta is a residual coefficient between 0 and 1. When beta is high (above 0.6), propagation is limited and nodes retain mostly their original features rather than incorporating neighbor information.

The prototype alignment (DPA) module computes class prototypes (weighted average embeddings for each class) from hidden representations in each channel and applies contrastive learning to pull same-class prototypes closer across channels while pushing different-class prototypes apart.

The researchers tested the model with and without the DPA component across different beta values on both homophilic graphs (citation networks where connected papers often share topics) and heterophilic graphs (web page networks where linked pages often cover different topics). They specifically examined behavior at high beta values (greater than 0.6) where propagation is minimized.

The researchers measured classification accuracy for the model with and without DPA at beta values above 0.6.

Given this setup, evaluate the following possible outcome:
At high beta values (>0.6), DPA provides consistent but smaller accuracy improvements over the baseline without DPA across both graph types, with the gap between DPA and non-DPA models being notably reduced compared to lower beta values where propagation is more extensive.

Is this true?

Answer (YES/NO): NO